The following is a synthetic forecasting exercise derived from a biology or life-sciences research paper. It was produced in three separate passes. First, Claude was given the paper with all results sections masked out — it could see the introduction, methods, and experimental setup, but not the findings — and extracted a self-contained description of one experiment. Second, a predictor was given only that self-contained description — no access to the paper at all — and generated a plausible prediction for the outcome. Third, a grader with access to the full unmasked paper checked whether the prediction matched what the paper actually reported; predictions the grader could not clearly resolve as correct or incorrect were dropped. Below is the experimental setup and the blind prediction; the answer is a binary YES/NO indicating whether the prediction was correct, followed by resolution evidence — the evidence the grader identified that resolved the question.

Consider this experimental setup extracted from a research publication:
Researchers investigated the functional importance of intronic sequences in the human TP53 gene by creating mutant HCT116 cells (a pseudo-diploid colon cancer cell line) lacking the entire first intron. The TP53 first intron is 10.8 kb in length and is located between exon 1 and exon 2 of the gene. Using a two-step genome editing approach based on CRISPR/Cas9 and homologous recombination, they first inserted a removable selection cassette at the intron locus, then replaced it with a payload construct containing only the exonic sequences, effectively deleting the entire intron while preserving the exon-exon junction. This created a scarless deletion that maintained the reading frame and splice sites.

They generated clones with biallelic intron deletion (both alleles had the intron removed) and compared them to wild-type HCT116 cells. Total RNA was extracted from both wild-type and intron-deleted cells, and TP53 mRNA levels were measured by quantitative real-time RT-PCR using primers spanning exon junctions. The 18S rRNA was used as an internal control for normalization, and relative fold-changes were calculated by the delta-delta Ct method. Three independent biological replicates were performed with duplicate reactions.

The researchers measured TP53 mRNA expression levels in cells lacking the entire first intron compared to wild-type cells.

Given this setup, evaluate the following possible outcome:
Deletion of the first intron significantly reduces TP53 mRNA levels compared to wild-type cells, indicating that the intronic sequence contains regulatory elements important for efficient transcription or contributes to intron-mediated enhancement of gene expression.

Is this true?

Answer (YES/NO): NO